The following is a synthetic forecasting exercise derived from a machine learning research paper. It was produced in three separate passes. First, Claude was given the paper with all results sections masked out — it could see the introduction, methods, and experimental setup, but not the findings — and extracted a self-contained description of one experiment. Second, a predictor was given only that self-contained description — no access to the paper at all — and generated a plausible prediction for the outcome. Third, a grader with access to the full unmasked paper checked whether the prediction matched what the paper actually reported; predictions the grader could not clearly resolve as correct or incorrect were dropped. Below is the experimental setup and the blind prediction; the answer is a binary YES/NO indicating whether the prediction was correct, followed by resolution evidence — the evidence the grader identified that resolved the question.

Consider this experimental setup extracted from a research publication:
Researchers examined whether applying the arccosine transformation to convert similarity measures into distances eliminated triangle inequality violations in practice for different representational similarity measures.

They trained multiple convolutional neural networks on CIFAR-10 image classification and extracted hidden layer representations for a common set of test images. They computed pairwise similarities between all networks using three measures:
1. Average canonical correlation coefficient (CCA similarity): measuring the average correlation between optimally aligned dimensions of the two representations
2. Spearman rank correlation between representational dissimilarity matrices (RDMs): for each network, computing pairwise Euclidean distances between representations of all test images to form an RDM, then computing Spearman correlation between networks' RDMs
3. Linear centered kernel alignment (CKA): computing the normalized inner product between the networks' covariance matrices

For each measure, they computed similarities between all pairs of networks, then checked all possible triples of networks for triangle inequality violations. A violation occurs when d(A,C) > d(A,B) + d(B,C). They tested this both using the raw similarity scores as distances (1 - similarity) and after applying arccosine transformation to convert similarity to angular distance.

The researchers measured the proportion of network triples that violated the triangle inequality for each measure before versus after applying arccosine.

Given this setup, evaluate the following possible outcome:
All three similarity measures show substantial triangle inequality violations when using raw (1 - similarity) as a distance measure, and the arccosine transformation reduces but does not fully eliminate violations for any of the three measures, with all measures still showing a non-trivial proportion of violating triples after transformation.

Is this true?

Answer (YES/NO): NO